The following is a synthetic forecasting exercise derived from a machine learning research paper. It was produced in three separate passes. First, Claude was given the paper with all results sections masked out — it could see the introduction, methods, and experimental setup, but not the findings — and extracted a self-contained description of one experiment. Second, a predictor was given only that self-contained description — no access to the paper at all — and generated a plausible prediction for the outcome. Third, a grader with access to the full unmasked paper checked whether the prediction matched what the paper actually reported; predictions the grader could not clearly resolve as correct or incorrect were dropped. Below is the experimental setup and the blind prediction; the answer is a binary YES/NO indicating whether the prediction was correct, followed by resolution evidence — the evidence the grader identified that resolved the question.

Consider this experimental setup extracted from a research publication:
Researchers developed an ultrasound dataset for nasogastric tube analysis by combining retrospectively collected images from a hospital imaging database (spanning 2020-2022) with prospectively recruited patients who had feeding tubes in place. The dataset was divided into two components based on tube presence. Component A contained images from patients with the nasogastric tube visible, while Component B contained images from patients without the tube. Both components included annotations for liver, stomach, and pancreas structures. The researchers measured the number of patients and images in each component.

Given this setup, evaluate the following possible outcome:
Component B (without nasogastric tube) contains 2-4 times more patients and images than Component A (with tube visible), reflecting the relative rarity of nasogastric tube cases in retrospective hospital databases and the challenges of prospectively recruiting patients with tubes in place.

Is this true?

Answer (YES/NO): NO